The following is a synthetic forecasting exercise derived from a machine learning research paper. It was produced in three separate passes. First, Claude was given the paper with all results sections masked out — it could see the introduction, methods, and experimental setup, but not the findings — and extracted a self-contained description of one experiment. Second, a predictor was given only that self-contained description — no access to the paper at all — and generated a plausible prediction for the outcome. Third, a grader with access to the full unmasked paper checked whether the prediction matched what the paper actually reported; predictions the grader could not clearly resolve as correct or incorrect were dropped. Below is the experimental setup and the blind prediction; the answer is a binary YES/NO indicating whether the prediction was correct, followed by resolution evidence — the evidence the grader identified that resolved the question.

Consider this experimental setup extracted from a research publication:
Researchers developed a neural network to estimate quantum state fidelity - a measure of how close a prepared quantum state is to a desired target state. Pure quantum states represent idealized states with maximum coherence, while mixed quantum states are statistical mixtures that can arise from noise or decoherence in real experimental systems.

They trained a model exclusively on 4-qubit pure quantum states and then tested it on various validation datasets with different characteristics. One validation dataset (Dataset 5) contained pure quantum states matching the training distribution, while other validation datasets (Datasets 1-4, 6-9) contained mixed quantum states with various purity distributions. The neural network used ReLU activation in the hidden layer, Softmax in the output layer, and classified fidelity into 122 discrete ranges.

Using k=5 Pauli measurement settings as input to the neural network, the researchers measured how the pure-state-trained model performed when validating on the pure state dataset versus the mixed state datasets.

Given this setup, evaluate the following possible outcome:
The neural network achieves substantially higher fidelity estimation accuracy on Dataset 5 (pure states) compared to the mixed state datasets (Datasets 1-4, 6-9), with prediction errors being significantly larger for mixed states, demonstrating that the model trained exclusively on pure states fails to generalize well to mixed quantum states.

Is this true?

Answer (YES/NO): YES